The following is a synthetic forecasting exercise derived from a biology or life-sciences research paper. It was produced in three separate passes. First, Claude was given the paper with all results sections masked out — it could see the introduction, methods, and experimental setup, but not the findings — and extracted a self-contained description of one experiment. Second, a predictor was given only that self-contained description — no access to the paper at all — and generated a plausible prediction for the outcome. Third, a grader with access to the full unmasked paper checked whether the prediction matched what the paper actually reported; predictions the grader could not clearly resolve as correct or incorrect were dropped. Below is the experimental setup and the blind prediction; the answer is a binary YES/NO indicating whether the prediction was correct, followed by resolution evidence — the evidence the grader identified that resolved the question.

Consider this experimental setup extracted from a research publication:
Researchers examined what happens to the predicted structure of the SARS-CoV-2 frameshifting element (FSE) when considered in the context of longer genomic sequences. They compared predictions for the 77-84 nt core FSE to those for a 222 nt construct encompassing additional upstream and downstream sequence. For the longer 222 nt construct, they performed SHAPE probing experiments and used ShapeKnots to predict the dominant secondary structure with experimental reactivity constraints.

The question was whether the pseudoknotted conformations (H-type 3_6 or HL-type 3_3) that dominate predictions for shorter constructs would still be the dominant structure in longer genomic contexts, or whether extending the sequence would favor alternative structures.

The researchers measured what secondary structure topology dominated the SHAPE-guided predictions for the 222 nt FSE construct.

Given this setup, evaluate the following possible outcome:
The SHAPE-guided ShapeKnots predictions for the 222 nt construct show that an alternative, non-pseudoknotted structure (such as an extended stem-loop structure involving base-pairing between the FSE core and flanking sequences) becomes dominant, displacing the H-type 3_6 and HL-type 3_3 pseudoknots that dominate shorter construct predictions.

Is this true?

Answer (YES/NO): YES